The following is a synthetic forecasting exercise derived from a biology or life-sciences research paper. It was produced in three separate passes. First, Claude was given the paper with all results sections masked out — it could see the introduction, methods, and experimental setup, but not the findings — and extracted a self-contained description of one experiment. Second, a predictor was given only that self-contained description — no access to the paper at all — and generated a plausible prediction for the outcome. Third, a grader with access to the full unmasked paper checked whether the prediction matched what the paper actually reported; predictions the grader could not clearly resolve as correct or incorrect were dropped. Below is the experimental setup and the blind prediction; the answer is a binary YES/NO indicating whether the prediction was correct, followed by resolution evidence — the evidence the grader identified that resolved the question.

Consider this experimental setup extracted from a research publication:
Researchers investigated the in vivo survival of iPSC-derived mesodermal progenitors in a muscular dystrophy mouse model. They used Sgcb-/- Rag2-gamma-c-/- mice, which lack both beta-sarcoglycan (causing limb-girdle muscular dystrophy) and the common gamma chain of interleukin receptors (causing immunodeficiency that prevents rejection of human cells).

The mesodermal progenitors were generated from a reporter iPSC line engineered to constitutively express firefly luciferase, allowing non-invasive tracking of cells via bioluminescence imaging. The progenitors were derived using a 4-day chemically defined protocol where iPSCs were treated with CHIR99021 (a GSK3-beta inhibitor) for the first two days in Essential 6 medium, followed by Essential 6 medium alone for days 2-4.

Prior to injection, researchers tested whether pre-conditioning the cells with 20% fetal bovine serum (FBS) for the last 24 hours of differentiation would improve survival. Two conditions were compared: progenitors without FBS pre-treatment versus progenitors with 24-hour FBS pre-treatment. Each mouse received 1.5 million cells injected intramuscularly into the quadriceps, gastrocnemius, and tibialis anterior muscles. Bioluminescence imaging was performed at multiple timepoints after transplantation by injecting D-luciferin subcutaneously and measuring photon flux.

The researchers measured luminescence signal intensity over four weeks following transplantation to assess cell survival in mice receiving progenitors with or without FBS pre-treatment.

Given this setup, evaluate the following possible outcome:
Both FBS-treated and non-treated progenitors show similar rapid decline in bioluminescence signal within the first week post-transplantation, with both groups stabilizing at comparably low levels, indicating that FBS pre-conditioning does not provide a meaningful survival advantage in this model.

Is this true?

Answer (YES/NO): NO